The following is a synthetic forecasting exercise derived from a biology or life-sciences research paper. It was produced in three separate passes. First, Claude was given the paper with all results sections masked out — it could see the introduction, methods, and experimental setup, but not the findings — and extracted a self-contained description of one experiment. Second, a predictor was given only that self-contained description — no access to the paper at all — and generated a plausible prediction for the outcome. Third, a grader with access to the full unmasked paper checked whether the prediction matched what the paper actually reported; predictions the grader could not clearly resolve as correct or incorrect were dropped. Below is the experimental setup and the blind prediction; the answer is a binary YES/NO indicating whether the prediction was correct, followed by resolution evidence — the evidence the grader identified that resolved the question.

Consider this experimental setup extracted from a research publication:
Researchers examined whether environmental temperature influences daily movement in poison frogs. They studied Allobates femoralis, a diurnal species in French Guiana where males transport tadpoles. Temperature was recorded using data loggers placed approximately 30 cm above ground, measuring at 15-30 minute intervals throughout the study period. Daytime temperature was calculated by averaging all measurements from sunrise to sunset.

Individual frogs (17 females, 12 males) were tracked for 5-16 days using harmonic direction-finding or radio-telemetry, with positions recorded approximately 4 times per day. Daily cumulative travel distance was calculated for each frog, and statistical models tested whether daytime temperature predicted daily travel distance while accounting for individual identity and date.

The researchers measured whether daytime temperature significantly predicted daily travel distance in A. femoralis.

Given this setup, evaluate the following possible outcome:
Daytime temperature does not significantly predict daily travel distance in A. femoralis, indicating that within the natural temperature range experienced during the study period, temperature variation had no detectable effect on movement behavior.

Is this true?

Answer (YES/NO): NO